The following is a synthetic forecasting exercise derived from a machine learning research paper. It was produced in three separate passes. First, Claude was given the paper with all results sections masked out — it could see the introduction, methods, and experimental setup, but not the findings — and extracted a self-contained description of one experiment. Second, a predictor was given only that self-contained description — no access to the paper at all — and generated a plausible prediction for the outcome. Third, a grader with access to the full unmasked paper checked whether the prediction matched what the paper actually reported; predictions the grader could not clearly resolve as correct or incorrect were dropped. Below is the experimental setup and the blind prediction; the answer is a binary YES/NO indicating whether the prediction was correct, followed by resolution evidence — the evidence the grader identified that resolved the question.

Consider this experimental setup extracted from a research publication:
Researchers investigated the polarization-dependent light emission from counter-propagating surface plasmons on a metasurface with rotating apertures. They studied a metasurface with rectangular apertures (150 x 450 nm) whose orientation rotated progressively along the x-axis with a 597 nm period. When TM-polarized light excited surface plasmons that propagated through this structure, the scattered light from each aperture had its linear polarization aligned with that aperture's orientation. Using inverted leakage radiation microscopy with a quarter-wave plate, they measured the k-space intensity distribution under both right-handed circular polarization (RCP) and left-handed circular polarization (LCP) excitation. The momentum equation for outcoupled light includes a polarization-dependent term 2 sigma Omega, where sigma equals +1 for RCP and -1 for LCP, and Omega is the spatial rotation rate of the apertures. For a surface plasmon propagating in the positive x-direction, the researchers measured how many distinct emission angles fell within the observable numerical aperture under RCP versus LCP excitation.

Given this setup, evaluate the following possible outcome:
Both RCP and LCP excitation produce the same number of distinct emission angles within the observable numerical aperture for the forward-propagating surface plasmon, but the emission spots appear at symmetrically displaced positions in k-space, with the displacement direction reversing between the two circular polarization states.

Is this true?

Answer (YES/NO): NO